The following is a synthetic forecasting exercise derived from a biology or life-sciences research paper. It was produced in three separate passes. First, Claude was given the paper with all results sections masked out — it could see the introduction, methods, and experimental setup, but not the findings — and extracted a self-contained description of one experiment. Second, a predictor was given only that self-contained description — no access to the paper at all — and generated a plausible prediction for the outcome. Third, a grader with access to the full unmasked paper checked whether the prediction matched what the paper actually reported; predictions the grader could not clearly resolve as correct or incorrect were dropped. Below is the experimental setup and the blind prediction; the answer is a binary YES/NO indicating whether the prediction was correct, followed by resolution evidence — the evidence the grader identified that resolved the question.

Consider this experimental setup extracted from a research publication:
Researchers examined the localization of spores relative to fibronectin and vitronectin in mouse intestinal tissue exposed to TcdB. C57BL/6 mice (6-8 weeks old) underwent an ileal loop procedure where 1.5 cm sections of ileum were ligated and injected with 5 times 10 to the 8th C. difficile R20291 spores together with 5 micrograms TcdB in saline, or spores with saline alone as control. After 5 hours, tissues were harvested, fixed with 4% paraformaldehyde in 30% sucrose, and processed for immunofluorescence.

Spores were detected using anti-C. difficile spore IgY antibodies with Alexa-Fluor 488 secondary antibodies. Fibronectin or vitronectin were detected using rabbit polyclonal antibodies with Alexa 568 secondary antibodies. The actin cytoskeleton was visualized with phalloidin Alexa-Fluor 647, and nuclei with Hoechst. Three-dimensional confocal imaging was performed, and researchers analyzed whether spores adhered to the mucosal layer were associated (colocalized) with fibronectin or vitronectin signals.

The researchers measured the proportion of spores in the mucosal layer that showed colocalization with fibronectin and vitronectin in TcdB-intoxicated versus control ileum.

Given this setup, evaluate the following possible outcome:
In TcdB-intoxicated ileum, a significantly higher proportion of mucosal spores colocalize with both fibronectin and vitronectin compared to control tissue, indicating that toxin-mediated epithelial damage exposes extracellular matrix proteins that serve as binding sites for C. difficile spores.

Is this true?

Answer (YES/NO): NO